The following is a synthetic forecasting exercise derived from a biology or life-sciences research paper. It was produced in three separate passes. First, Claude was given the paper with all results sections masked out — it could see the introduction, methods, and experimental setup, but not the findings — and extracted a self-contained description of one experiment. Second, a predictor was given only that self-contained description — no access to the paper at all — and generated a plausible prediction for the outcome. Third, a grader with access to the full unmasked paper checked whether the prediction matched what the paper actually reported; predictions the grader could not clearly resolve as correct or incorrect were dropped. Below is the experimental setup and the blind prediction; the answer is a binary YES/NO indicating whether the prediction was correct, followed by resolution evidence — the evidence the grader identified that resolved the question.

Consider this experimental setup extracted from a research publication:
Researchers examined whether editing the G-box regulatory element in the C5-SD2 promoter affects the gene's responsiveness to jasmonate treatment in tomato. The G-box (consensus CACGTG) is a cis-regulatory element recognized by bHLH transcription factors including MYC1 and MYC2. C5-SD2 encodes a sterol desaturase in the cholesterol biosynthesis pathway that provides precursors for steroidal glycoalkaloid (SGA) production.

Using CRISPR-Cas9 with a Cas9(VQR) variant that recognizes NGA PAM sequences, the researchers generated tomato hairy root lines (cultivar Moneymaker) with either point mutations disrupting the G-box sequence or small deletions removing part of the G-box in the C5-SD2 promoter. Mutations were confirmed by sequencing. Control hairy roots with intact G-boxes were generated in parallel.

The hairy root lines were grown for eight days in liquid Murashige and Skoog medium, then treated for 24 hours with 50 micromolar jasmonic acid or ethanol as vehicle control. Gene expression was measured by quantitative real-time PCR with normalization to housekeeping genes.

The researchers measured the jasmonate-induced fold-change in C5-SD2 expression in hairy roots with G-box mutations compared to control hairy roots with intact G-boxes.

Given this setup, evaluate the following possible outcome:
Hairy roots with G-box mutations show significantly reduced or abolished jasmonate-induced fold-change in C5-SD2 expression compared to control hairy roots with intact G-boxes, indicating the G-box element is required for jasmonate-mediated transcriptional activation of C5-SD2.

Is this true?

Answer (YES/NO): NO